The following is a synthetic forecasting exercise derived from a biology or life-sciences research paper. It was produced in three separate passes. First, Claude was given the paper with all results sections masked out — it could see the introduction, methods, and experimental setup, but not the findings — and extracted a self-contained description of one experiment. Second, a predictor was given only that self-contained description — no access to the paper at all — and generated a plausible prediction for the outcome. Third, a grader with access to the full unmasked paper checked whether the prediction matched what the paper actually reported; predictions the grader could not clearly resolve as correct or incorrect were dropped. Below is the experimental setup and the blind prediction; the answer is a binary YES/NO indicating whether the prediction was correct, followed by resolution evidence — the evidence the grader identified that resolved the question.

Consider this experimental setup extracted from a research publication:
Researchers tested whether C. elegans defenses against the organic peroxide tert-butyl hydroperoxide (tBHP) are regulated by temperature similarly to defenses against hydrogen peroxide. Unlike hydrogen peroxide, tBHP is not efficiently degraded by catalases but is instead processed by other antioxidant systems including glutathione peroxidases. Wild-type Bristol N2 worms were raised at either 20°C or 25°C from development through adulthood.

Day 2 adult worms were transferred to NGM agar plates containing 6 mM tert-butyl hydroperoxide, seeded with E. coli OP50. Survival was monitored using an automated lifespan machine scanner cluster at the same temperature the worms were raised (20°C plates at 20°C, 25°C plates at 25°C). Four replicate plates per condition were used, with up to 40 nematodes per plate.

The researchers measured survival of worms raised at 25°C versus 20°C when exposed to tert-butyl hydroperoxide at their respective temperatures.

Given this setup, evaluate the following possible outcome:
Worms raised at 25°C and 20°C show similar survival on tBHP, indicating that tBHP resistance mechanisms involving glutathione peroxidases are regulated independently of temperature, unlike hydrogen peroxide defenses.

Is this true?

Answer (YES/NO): NO